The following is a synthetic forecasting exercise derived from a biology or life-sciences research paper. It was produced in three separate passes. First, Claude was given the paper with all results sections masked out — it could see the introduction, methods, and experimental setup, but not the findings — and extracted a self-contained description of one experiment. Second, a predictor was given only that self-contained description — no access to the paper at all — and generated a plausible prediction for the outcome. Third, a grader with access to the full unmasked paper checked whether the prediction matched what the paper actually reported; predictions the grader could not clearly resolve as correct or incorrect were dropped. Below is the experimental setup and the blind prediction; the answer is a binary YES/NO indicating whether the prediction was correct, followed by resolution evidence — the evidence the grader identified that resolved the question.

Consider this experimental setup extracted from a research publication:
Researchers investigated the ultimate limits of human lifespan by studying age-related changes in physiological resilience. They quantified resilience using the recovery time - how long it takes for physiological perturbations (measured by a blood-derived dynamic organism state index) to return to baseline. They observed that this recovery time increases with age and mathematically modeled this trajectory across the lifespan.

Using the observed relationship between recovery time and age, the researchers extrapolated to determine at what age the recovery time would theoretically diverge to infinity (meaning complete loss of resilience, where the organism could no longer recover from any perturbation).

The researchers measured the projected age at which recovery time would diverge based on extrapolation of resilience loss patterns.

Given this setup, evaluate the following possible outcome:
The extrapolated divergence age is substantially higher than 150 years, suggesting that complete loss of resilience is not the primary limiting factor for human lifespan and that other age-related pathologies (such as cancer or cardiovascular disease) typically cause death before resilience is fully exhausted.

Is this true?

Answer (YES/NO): NO